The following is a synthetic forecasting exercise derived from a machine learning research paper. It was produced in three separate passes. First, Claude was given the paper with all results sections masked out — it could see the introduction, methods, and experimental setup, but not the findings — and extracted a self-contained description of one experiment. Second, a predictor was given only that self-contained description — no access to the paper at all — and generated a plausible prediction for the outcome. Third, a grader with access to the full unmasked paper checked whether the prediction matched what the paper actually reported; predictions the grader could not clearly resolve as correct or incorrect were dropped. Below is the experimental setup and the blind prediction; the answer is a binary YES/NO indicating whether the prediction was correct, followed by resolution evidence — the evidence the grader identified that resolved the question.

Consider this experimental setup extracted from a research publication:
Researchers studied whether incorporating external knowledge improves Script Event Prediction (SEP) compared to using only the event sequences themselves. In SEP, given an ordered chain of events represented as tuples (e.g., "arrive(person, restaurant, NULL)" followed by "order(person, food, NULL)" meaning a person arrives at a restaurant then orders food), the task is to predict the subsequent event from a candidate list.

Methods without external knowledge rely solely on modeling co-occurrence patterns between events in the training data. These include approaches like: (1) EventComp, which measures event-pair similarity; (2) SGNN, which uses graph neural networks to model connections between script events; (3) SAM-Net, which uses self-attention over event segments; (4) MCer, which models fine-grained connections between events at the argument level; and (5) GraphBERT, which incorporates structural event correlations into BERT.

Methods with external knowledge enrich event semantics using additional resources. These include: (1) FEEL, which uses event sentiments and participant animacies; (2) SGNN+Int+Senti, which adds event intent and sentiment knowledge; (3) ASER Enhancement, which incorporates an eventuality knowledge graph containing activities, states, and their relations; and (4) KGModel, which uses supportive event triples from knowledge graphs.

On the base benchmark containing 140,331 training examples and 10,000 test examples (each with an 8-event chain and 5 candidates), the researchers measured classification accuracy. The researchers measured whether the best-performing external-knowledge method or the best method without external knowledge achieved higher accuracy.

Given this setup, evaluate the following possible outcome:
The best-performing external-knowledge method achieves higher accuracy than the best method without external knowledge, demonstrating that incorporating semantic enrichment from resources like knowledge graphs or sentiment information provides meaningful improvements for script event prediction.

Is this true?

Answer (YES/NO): NO